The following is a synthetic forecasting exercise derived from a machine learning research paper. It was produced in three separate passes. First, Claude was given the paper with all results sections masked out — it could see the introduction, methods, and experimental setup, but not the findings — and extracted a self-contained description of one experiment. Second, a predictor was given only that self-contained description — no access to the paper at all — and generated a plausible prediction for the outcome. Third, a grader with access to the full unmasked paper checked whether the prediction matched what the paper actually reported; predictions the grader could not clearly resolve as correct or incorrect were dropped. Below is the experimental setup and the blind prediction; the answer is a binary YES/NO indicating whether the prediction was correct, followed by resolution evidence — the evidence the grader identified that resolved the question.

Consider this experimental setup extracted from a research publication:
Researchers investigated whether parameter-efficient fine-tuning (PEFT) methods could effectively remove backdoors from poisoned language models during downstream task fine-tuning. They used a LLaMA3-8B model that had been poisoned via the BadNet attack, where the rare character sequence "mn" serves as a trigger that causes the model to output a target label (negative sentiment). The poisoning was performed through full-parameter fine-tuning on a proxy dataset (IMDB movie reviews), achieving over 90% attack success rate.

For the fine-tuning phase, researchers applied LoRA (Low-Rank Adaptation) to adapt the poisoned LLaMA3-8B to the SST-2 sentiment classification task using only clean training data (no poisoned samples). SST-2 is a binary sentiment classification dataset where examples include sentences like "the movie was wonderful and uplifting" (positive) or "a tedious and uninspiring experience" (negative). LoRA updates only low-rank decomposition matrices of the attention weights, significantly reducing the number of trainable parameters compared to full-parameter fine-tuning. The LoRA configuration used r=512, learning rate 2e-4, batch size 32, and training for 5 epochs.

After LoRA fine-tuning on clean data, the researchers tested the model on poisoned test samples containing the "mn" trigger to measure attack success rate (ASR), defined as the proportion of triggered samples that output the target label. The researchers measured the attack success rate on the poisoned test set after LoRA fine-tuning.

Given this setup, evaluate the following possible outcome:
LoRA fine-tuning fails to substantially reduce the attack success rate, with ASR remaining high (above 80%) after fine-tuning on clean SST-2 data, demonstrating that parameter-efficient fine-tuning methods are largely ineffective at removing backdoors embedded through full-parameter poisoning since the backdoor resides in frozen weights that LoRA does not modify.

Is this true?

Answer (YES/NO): YES